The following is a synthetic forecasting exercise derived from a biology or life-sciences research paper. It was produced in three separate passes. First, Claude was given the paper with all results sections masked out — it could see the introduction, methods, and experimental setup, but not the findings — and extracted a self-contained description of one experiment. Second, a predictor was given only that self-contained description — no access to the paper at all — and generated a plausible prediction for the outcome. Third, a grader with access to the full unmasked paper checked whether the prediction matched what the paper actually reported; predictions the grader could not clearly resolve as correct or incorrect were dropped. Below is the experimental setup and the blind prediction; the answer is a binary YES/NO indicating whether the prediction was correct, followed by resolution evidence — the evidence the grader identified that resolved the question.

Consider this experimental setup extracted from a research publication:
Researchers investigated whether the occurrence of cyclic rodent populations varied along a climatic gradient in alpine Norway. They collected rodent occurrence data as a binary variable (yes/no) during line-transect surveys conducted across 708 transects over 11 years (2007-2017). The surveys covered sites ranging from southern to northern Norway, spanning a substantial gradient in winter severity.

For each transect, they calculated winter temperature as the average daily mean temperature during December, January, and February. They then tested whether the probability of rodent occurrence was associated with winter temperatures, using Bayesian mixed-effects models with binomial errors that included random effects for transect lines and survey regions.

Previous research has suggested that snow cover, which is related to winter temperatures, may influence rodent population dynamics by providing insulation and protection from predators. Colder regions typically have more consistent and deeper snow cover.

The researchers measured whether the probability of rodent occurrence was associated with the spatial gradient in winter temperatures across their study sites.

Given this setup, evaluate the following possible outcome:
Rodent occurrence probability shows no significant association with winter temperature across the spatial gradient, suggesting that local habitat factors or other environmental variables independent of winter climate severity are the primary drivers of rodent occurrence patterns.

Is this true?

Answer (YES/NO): NO